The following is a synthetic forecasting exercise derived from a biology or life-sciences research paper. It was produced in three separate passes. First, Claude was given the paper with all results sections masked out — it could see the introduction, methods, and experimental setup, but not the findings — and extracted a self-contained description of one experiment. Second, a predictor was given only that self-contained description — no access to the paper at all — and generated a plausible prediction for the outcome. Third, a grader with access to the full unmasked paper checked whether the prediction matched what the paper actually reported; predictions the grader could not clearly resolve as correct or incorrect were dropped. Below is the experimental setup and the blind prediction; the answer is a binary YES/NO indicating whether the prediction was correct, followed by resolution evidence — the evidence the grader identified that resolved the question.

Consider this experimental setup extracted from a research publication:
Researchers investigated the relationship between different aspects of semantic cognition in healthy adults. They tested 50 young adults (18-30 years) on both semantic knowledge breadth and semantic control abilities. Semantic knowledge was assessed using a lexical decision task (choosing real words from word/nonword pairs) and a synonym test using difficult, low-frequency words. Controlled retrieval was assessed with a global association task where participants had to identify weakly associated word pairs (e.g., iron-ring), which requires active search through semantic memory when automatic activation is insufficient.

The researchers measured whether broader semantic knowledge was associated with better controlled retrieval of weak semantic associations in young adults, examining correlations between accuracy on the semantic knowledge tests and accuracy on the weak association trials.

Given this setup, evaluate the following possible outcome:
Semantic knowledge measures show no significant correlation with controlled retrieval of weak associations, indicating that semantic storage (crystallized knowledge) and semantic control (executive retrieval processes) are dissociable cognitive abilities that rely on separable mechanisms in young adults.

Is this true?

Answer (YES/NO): NO